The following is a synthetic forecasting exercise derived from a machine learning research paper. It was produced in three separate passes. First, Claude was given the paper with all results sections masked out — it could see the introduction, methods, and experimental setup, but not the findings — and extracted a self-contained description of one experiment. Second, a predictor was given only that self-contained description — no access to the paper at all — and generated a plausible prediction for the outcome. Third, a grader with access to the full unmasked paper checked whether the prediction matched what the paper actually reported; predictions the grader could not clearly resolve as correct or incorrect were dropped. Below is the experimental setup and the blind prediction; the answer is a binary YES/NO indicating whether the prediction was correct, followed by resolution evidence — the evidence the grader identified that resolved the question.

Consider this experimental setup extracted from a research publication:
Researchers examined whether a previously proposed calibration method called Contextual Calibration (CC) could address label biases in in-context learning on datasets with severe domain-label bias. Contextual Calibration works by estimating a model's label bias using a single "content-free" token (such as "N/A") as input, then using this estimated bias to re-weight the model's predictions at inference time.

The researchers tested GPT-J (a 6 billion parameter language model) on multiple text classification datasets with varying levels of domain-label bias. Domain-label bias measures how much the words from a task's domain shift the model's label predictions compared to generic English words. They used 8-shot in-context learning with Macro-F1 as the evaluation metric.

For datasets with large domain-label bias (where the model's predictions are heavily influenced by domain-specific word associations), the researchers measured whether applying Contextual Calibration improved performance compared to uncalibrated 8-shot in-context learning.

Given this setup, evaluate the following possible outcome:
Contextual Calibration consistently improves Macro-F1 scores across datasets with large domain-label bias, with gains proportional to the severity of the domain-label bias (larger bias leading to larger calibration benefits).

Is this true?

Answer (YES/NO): NO